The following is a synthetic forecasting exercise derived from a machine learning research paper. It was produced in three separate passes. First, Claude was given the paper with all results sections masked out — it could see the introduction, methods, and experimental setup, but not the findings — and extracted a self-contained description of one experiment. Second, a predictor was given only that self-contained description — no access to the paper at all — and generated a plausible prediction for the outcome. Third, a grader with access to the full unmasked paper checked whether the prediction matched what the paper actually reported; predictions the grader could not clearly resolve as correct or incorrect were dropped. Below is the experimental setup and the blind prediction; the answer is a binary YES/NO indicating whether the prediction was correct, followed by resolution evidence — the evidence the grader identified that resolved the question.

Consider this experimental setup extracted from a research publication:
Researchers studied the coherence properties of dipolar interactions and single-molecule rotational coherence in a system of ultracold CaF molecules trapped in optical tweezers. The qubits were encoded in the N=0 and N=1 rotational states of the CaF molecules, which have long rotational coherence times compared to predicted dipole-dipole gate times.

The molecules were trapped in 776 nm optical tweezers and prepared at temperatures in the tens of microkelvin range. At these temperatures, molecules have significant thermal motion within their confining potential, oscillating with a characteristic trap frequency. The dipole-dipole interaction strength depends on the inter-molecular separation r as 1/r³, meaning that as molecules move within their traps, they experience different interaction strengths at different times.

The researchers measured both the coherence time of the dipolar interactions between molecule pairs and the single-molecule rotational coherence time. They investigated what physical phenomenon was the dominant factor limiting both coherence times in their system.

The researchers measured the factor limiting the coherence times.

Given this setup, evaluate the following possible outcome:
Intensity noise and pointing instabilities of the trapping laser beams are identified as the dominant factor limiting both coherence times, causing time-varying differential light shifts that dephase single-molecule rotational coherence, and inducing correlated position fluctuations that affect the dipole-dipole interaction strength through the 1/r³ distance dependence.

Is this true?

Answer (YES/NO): NO